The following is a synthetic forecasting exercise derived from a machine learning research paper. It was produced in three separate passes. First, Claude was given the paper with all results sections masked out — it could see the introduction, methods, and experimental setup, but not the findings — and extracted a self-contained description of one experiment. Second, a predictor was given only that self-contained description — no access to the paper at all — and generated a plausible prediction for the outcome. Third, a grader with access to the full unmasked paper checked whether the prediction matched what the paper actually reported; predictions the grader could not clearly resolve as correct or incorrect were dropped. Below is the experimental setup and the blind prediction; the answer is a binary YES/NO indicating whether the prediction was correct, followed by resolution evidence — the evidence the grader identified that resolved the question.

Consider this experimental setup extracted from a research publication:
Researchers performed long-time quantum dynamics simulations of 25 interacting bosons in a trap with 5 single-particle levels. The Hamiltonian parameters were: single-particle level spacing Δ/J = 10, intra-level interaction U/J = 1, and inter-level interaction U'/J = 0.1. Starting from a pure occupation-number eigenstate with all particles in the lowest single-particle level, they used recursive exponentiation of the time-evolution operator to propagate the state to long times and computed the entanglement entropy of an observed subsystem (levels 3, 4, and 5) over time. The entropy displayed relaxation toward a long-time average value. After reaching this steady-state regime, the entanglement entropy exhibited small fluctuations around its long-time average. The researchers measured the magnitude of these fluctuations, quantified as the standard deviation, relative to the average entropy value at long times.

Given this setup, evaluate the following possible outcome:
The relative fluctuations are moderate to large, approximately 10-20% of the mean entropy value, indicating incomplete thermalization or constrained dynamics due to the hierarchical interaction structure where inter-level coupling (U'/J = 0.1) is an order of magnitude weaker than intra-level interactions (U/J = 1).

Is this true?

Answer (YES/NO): NO